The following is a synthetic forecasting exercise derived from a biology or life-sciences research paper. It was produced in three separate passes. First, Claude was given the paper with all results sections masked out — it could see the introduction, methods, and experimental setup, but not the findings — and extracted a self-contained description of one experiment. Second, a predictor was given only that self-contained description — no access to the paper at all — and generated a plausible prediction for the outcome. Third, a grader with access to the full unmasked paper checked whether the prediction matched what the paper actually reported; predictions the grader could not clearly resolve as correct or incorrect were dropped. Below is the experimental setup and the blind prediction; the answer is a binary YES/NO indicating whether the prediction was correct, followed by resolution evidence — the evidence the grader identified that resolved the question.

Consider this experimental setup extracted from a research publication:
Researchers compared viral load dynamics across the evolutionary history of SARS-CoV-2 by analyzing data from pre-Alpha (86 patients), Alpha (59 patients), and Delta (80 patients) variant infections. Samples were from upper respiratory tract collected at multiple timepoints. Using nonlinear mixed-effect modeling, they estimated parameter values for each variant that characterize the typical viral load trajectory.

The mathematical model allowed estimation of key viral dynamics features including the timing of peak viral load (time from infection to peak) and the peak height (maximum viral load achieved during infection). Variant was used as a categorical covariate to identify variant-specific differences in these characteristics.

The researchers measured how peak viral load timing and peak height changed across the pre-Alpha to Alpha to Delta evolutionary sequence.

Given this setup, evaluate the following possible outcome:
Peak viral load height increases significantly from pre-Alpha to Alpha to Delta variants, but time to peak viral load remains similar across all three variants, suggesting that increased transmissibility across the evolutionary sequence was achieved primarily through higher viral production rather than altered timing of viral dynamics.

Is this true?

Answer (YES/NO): NO